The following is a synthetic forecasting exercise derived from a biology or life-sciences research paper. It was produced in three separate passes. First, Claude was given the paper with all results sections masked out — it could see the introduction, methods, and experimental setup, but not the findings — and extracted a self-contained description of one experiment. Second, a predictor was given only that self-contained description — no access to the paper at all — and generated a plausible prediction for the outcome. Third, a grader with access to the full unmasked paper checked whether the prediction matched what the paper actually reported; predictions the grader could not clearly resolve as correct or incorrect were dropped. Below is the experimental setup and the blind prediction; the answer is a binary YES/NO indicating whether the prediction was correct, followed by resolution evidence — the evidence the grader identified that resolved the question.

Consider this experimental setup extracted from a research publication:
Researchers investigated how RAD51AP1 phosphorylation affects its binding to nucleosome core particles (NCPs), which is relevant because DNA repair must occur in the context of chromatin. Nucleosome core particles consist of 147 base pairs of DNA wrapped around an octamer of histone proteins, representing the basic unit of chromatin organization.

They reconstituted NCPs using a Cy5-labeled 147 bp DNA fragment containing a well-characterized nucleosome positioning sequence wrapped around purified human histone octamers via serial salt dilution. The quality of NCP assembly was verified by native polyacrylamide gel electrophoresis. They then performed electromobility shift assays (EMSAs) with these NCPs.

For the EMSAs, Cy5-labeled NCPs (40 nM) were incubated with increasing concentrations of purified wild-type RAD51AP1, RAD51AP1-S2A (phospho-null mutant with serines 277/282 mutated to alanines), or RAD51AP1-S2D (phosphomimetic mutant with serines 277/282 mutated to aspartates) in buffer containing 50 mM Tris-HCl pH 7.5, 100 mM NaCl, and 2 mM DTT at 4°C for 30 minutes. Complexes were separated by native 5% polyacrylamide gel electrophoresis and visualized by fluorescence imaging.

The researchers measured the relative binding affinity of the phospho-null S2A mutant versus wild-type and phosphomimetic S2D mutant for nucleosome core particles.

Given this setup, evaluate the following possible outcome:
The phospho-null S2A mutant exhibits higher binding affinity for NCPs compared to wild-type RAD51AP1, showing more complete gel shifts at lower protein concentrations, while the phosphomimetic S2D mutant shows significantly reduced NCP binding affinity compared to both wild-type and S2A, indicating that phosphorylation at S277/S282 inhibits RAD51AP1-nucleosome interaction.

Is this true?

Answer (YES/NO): NO